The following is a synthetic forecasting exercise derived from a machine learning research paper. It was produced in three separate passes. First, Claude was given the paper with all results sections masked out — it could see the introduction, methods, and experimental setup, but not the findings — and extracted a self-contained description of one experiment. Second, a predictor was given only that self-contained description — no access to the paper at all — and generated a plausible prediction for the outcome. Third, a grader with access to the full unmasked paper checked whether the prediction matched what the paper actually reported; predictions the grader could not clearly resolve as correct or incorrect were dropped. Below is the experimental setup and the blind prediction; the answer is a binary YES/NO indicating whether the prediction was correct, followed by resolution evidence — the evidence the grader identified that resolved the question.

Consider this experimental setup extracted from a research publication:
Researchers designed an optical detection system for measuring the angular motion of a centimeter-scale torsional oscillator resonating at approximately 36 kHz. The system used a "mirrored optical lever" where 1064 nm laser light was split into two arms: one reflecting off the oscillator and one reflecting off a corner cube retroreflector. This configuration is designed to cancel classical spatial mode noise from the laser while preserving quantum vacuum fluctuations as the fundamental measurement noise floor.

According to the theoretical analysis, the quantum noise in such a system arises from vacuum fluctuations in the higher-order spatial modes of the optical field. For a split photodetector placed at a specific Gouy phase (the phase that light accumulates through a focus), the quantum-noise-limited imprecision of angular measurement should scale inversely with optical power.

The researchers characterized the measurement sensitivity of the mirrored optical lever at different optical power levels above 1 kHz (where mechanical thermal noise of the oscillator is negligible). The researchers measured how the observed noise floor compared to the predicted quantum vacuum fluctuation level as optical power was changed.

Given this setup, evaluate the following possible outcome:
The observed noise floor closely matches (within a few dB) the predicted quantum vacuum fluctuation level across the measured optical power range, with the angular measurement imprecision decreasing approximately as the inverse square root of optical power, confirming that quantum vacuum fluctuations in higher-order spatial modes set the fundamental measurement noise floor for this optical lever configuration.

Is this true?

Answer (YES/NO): YES